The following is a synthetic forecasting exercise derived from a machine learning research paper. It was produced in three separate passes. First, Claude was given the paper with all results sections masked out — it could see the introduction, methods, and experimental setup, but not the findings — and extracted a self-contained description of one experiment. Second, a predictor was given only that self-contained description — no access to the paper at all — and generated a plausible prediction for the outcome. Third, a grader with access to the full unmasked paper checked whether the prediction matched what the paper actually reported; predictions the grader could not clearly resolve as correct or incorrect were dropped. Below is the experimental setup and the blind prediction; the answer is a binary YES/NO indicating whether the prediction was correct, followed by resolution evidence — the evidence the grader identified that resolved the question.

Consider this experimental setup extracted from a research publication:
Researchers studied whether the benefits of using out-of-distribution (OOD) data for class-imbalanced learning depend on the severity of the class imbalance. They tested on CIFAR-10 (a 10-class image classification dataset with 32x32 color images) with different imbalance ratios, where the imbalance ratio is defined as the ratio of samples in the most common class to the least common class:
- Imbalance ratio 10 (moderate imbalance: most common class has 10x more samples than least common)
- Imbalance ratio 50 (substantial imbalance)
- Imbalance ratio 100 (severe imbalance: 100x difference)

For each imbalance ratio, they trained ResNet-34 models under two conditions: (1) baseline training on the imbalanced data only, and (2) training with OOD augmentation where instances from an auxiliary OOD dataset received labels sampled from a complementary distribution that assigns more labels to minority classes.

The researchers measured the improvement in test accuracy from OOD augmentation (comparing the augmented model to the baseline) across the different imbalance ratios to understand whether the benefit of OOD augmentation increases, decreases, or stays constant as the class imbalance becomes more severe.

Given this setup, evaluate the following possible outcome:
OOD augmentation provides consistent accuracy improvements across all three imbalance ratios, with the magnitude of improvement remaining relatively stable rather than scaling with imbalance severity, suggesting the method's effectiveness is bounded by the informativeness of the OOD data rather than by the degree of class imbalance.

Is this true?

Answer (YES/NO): NO